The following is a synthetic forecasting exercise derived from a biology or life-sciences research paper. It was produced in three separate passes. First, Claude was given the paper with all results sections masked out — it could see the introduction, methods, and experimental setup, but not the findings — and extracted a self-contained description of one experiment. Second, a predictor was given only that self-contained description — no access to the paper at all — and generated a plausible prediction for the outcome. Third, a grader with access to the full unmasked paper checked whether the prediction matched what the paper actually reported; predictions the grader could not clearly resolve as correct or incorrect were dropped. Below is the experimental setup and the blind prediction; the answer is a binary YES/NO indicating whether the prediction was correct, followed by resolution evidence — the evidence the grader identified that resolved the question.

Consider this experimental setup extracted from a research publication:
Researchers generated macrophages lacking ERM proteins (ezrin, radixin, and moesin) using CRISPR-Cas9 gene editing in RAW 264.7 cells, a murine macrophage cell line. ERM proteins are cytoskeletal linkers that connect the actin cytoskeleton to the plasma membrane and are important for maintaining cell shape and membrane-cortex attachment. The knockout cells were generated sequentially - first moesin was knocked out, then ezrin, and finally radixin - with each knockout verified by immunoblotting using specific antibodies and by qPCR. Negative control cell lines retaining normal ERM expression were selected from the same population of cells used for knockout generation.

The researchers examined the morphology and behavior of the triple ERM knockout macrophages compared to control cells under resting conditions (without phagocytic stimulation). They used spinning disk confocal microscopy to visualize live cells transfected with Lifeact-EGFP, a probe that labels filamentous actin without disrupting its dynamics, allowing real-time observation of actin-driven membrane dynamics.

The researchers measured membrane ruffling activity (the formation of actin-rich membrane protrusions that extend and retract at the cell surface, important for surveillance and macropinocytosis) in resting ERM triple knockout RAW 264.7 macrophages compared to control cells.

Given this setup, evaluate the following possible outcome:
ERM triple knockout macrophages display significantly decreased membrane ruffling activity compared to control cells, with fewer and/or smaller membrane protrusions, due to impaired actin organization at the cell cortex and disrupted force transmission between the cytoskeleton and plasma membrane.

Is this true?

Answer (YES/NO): NO